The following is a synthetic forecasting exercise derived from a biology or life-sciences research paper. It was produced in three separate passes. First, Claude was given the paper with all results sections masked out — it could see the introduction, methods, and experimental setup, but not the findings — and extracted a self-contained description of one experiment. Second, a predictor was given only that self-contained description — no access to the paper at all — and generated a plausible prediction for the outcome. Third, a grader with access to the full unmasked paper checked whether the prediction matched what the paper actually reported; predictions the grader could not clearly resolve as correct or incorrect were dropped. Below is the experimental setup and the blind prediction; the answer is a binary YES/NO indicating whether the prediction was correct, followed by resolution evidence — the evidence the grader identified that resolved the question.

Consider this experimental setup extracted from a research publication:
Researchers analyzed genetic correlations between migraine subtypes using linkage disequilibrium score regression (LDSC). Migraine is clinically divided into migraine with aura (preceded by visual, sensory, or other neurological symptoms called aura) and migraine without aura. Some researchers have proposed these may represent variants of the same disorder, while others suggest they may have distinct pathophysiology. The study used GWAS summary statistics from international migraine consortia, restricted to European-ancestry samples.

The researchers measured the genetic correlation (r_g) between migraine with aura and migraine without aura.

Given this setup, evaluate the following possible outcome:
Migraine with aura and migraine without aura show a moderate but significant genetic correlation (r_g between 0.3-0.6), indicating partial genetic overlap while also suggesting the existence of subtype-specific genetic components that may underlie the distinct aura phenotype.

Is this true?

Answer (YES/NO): YES